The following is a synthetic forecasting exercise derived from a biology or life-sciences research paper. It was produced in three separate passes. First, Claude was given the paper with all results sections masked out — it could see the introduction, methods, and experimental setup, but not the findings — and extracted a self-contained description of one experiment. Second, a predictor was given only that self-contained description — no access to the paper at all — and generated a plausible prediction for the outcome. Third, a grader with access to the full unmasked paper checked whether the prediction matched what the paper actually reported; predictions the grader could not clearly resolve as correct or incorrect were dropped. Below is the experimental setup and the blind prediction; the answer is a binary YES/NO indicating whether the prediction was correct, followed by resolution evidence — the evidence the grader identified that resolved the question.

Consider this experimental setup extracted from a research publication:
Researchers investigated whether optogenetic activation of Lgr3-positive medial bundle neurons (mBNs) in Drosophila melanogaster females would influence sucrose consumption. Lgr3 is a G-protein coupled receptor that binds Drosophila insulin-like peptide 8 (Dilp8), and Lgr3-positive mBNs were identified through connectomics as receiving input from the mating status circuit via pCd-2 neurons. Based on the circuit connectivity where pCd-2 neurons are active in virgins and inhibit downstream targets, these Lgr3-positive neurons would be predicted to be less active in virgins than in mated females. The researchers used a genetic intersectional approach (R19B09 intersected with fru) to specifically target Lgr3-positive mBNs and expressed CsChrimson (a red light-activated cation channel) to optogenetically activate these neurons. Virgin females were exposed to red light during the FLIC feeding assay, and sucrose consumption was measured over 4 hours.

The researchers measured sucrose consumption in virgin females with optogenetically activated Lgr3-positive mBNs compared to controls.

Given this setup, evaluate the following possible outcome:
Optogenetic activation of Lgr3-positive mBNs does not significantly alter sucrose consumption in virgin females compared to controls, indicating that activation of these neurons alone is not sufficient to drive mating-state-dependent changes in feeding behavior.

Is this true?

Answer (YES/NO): NO